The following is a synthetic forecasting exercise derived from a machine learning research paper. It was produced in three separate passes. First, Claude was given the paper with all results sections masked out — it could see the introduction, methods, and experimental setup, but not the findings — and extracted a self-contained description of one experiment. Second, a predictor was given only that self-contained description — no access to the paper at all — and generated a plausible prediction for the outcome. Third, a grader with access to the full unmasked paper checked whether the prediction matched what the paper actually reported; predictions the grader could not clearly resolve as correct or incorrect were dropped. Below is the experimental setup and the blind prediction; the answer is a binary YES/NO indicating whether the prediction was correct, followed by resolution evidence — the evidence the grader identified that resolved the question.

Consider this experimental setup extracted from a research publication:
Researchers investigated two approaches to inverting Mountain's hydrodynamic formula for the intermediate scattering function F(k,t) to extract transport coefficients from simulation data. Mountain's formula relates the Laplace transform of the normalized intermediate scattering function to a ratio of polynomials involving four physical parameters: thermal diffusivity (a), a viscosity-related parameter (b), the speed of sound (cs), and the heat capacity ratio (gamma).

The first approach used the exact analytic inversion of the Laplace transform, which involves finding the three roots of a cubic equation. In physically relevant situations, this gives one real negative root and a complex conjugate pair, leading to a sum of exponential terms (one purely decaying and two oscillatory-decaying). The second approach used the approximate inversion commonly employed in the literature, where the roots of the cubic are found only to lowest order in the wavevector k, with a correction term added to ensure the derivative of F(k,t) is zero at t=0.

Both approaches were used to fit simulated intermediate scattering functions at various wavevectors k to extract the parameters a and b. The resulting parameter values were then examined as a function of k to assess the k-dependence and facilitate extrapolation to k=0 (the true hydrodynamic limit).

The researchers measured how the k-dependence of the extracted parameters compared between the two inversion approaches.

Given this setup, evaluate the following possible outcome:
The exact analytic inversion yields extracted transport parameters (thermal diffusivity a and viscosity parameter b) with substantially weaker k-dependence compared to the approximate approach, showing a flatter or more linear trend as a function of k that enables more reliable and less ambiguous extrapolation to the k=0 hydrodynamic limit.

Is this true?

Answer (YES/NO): YES